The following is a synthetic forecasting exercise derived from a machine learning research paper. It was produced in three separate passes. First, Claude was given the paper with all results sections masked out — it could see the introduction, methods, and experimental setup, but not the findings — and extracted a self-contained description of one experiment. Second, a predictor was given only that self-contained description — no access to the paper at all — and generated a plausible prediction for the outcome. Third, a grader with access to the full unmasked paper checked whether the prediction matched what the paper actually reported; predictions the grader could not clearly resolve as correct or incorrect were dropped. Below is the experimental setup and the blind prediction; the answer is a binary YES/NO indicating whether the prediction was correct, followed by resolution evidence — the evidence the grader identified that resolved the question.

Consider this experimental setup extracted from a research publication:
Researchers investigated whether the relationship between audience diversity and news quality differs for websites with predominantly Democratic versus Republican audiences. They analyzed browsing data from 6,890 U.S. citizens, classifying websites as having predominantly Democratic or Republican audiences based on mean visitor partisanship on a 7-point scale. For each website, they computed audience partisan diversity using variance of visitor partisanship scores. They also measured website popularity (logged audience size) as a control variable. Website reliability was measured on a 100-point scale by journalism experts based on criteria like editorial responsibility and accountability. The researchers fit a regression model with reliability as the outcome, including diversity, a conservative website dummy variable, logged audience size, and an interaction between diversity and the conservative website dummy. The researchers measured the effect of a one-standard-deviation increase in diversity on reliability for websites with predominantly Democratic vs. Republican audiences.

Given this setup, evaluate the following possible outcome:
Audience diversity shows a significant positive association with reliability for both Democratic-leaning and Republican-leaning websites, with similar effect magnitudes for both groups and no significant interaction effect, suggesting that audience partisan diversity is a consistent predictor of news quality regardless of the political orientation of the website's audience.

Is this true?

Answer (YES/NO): NO